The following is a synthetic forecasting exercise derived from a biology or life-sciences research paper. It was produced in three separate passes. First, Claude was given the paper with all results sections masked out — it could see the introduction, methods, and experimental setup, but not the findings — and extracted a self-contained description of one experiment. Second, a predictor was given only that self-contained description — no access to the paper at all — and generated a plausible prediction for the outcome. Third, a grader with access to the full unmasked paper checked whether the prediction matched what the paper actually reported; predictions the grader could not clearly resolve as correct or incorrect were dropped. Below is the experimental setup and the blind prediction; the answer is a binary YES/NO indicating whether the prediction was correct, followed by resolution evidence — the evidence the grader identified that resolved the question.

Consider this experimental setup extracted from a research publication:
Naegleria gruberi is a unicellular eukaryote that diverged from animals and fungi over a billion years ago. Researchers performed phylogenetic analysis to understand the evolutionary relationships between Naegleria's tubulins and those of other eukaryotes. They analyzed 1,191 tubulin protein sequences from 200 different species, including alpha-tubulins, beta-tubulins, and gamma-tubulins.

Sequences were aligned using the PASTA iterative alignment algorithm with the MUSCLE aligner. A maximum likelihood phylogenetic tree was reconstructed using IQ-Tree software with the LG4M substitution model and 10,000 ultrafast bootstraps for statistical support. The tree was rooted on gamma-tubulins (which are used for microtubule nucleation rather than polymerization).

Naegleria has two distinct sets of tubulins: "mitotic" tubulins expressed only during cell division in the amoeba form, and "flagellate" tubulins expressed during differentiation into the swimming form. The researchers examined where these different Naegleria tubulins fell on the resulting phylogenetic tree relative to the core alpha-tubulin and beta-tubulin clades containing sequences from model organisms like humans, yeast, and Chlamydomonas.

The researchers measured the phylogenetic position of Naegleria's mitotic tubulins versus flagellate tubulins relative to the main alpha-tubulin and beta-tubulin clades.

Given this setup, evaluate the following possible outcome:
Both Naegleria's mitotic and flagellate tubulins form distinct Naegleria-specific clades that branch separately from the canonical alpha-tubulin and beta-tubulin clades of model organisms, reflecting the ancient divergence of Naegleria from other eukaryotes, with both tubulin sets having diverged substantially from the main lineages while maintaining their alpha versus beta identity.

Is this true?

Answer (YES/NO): NO